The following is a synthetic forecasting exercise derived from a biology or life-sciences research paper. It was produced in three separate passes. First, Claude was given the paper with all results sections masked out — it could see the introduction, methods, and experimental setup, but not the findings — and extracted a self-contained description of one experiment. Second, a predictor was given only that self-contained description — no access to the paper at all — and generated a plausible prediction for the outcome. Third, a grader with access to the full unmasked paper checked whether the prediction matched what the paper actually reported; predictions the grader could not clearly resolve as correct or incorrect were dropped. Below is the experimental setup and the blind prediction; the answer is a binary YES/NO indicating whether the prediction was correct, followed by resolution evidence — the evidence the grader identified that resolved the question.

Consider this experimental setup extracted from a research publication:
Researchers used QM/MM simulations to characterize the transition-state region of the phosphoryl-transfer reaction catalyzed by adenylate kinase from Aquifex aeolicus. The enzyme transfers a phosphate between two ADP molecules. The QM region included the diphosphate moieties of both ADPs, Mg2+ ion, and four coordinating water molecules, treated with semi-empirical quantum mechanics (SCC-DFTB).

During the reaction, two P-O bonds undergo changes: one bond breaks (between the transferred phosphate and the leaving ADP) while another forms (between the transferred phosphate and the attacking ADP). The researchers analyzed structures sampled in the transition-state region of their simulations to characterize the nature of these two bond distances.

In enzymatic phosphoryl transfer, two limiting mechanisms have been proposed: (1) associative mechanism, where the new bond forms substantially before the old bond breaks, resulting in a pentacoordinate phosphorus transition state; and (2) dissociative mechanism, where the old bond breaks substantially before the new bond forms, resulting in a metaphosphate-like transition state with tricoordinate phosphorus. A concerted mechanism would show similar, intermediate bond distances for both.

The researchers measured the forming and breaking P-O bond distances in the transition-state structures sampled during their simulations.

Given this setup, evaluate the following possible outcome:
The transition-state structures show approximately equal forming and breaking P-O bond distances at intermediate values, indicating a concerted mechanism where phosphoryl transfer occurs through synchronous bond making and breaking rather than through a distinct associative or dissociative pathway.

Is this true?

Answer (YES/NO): NO